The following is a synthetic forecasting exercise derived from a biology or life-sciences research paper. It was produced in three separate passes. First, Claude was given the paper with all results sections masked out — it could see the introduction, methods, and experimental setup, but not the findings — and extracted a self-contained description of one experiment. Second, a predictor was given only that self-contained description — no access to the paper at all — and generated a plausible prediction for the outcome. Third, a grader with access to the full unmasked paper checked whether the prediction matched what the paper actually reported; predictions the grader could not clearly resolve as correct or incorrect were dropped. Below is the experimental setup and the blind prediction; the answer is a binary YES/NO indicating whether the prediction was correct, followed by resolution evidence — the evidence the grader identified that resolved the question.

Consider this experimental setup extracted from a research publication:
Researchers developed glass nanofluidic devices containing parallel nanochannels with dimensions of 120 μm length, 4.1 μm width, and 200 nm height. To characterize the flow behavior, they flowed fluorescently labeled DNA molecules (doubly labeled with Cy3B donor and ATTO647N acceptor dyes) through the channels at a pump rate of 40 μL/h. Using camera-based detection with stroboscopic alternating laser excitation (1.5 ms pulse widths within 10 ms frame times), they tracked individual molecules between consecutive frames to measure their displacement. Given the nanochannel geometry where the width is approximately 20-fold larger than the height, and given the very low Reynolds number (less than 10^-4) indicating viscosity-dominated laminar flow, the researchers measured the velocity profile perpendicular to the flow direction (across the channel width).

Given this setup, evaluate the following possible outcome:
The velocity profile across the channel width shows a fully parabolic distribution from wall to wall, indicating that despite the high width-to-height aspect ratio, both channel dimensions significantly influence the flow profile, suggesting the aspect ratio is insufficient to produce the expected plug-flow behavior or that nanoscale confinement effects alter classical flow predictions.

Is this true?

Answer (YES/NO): NO